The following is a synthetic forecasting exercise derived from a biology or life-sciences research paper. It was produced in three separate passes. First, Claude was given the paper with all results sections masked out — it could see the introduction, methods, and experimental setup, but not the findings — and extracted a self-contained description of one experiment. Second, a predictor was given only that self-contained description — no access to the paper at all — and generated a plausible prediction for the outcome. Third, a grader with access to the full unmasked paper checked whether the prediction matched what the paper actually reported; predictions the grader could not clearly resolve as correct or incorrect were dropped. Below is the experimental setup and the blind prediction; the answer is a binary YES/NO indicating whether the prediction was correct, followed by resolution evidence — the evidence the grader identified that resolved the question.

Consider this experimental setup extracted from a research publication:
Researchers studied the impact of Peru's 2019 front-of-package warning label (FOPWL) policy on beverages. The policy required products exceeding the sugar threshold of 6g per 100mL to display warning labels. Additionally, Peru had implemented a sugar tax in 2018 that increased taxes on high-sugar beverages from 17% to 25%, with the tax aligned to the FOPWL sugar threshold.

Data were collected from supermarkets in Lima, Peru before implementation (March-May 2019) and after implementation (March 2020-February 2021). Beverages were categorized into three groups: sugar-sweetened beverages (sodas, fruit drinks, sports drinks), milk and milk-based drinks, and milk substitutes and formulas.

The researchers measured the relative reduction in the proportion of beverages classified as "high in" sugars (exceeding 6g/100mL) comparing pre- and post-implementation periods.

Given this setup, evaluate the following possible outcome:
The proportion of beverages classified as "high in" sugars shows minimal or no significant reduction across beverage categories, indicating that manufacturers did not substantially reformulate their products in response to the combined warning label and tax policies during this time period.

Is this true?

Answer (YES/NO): NO